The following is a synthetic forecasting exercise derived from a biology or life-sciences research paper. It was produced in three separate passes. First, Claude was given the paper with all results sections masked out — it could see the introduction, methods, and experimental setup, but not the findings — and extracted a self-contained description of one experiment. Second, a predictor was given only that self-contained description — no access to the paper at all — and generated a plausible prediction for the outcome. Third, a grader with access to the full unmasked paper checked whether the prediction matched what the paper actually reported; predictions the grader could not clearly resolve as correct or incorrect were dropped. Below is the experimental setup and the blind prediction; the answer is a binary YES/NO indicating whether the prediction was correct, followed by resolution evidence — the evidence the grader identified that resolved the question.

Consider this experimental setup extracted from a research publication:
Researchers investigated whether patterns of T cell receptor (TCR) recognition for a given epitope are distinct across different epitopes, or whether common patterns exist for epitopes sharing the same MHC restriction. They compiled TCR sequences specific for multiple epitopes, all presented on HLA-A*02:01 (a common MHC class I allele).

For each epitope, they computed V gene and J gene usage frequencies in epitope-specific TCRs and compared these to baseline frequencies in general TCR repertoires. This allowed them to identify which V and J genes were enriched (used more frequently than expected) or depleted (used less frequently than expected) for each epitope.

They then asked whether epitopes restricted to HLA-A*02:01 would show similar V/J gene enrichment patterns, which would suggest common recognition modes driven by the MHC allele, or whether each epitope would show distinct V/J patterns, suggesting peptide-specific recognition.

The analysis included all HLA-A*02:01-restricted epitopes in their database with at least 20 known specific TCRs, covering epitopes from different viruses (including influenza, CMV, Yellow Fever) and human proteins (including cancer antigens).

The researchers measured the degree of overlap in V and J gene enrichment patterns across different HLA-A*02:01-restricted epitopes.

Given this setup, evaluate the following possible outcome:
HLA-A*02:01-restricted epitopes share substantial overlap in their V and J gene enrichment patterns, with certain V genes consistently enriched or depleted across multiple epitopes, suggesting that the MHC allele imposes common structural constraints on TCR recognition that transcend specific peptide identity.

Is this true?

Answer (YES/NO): NO